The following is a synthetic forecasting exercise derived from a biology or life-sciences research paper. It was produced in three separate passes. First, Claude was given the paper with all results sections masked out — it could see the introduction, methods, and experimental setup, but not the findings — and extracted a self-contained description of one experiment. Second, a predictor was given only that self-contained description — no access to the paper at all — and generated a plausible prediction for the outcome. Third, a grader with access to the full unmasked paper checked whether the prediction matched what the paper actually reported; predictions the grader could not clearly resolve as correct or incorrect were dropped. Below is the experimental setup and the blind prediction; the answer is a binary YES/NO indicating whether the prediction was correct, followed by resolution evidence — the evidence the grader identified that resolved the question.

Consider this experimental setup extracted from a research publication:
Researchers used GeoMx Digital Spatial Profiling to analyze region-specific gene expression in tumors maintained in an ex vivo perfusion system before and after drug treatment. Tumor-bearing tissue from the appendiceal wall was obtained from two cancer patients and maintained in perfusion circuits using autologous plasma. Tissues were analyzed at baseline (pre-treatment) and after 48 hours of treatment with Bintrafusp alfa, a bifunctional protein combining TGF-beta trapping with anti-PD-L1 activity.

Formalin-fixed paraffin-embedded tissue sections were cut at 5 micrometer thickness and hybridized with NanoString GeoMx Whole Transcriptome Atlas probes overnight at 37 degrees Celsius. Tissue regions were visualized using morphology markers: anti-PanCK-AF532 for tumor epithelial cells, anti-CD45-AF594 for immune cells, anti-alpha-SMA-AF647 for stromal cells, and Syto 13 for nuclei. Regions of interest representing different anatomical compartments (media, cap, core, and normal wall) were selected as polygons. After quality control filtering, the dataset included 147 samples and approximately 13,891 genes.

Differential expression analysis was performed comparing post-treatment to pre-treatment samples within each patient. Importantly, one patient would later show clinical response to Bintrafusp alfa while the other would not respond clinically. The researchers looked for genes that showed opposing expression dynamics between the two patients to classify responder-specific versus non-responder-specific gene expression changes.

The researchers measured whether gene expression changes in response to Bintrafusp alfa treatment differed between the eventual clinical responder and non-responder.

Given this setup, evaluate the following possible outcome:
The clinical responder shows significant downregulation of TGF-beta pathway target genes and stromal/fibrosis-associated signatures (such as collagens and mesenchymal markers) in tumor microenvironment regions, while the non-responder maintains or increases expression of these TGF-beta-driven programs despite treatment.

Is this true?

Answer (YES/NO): NO